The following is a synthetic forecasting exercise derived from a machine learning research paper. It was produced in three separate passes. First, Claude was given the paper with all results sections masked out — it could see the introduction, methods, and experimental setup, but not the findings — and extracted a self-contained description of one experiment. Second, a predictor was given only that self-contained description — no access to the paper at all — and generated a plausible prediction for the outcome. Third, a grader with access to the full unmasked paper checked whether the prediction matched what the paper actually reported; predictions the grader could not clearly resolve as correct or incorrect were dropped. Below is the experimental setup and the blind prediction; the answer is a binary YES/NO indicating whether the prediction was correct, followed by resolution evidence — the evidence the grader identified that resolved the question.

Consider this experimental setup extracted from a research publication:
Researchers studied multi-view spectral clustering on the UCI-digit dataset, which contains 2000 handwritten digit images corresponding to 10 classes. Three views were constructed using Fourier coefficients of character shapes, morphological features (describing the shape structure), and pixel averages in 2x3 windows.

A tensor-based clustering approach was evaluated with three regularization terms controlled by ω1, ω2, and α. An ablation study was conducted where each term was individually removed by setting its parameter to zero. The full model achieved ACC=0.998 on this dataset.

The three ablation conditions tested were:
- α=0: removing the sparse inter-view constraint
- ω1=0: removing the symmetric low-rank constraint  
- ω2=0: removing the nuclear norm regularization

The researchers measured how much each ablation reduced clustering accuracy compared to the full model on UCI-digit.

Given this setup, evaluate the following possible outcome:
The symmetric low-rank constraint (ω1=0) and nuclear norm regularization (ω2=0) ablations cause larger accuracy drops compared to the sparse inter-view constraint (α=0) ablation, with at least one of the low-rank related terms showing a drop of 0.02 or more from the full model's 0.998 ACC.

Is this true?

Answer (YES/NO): NO